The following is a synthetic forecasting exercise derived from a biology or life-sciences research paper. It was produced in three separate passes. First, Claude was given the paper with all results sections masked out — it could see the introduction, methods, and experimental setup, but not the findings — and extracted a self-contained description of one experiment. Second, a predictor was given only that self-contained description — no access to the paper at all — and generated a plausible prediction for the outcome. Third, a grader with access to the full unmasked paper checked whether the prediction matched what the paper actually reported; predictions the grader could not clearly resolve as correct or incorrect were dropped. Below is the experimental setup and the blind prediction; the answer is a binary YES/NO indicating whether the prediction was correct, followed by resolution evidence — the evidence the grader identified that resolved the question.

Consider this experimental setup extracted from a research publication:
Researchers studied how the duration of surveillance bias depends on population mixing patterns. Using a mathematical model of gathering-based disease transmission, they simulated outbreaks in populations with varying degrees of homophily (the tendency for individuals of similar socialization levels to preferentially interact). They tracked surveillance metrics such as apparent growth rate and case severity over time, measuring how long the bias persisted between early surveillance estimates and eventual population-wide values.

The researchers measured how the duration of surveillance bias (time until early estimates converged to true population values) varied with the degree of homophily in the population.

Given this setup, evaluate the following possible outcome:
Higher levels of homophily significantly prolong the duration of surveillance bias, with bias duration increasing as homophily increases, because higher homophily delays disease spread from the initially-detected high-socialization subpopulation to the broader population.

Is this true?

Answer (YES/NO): YES